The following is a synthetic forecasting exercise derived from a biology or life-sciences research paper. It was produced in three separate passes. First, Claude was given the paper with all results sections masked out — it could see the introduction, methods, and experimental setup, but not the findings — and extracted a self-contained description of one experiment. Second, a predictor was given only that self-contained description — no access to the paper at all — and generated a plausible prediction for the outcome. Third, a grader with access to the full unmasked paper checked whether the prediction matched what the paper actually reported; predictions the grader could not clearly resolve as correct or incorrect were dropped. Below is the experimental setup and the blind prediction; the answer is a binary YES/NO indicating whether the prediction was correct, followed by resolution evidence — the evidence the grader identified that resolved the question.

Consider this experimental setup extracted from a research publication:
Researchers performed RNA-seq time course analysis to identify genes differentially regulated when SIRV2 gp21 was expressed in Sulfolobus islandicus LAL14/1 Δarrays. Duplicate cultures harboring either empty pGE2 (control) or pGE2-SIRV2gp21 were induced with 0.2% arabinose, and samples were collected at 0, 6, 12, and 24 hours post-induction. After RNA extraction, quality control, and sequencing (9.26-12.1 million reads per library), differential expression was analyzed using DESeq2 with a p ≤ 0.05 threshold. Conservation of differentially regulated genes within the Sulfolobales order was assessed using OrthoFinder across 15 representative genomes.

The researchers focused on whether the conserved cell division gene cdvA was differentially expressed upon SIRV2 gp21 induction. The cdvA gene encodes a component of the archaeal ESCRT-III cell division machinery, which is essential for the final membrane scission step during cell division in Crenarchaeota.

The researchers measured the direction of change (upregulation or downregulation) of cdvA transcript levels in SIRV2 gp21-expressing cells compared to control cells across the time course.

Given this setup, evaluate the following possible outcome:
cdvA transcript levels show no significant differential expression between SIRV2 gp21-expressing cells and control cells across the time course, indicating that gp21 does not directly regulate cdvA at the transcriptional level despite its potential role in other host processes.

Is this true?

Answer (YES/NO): NO